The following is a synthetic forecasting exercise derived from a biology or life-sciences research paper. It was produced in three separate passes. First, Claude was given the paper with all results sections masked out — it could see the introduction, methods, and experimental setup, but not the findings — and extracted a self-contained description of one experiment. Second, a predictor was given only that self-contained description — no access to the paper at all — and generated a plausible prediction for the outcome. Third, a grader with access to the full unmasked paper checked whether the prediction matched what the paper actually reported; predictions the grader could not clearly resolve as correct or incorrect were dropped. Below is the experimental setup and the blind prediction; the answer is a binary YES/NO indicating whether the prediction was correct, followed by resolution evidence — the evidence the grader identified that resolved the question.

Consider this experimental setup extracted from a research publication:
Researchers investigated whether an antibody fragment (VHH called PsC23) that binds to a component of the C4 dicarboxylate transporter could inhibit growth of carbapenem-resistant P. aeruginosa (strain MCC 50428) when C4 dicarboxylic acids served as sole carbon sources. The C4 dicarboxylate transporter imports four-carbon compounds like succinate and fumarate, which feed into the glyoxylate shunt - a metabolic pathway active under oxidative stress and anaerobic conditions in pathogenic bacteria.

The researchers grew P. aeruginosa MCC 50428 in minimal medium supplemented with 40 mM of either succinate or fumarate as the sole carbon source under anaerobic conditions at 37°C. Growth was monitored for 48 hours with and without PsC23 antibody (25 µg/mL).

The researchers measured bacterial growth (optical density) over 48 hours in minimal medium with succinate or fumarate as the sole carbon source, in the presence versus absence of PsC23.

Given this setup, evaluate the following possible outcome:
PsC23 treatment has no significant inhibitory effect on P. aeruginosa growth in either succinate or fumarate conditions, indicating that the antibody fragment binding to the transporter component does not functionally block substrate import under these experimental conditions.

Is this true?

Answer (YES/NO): NO